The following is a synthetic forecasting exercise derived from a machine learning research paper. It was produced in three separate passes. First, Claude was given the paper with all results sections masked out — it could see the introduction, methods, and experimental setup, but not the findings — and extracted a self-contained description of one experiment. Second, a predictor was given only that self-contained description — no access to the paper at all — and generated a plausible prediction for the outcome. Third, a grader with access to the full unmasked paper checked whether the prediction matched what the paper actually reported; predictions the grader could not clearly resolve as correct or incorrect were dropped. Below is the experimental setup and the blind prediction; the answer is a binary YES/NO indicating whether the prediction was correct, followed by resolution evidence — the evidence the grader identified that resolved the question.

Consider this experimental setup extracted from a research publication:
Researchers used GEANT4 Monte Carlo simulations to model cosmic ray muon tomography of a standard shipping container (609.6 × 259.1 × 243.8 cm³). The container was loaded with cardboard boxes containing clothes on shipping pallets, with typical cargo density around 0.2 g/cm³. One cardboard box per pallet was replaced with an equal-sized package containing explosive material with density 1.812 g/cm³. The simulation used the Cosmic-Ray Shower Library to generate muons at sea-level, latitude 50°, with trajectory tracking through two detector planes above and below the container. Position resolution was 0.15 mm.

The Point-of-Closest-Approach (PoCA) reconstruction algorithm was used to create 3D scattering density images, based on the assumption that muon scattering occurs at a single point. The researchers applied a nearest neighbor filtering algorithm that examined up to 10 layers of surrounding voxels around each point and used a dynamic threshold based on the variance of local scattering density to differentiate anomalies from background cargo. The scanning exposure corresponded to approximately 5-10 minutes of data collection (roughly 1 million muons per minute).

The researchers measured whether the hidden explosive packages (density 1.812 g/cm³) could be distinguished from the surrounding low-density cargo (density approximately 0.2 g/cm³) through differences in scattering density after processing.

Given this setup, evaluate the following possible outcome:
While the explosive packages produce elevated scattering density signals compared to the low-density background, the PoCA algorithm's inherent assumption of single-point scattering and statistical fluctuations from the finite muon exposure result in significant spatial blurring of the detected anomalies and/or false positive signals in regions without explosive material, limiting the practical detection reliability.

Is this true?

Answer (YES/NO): NO